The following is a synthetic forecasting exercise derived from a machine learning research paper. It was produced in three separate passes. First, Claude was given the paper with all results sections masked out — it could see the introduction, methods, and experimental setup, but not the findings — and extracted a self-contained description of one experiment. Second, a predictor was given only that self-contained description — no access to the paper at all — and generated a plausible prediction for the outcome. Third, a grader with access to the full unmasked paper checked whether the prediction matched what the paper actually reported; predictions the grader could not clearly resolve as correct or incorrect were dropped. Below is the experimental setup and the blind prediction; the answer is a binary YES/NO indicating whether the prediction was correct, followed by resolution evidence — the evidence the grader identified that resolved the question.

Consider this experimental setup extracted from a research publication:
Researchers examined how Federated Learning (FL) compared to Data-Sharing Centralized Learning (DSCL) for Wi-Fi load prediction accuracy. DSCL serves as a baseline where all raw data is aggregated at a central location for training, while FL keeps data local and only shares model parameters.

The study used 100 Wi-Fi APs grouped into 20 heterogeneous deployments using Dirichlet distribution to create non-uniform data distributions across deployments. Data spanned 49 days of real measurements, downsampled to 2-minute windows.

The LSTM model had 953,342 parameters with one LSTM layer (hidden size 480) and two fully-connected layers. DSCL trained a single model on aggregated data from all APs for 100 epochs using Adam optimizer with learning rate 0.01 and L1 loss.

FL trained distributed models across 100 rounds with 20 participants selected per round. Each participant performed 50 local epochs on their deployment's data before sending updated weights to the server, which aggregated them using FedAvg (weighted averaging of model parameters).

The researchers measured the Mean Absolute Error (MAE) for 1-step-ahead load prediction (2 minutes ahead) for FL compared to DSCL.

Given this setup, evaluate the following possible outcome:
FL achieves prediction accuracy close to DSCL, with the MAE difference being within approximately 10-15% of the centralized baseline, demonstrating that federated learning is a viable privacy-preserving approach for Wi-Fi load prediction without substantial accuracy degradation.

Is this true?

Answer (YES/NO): NO